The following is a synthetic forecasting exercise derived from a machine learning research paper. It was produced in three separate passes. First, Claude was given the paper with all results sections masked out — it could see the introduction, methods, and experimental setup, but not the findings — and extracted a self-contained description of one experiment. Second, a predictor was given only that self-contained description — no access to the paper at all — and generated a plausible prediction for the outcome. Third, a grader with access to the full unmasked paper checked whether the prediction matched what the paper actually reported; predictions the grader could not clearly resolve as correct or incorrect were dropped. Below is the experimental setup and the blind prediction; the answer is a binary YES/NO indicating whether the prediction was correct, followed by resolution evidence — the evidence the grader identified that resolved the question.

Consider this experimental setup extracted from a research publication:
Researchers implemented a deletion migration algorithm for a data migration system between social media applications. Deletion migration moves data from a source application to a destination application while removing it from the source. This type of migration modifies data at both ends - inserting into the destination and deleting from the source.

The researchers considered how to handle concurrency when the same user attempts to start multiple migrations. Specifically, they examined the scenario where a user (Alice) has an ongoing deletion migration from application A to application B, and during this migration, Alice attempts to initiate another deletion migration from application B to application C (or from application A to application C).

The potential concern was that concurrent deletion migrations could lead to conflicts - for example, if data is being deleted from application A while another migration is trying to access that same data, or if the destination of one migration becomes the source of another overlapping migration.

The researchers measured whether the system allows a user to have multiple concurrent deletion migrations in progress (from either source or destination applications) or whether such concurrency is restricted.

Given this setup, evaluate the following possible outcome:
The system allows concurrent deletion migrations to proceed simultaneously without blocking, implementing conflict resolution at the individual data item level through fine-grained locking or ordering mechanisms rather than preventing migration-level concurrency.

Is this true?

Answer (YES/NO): NO